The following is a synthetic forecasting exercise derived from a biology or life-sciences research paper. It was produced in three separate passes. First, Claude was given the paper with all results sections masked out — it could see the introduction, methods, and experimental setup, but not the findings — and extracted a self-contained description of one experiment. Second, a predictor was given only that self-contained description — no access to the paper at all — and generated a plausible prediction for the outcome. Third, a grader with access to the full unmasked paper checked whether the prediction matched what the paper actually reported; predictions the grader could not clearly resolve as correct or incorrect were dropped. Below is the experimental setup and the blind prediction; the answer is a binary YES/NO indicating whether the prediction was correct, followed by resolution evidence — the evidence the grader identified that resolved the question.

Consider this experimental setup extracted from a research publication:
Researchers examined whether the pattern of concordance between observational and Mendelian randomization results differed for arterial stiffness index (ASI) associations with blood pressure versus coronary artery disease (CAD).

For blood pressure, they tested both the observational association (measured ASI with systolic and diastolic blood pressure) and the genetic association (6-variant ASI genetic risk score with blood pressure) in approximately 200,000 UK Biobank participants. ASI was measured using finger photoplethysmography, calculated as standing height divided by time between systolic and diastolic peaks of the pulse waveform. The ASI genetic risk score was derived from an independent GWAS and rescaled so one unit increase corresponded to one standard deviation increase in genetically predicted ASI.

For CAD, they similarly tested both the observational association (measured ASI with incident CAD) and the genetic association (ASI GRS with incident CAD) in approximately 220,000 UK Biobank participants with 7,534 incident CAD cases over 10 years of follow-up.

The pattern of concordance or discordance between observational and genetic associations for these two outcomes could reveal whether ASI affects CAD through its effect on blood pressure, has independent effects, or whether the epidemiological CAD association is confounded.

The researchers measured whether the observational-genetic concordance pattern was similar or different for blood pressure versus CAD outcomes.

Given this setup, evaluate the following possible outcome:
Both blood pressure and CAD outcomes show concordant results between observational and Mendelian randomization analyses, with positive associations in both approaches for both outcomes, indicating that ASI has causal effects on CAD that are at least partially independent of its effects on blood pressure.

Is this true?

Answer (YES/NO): NO